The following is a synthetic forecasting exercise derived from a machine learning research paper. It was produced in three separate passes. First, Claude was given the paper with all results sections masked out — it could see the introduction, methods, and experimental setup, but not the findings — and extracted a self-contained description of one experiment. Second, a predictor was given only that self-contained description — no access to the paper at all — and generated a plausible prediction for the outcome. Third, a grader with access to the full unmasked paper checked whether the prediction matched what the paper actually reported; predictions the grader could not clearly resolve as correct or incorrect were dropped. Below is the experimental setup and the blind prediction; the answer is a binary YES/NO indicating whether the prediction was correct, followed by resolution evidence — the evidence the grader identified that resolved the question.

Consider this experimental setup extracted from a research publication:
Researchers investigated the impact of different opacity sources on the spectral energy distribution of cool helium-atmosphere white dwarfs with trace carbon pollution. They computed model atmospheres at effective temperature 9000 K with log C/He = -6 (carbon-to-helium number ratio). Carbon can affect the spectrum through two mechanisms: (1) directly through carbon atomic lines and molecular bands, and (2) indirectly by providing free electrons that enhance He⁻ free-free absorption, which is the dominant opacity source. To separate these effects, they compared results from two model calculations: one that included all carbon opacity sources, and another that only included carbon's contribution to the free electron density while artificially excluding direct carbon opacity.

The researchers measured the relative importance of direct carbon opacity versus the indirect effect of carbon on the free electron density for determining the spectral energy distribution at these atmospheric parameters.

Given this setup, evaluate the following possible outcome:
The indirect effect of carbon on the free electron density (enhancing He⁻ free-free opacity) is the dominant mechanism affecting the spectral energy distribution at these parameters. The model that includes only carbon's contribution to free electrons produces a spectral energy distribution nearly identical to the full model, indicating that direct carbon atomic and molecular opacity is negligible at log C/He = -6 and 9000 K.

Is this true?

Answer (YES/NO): YES